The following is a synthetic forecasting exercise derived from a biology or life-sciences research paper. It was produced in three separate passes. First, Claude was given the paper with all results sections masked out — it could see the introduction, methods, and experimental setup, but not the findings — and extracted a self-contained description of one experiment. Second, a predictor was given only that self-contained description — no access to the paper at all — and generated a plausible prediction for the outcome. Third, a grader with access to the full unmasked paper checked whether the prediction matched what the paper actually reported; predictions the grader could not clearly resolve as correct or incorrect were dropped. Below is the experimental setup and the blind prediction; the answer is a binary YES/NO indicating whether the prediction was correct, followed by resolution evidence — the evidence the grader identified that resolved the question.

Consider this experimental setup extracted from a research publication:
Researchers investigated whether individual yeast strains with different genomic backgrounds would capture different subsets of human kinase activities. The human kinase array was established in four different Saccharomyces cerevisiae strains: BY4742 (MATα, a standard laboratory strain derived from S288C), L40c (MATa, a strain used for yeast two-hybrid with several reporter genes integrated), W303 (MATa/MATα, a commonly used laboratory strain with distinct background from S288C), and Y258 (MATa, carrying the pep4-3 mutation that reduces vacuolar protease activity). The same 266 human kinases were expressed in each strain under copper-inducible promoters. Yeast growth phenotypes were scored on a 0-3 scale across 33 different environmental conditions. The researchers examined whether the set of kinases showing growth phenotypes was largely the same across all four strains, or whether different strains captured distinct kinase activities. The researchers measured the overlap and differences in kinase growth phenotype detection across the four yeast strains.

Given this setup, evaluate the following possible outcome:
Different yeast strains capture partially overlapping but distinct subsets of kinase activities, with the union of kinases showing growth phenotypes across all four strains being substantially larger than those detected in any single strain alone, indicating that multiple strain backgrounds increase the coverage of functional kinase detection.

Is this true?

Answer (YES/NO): YES